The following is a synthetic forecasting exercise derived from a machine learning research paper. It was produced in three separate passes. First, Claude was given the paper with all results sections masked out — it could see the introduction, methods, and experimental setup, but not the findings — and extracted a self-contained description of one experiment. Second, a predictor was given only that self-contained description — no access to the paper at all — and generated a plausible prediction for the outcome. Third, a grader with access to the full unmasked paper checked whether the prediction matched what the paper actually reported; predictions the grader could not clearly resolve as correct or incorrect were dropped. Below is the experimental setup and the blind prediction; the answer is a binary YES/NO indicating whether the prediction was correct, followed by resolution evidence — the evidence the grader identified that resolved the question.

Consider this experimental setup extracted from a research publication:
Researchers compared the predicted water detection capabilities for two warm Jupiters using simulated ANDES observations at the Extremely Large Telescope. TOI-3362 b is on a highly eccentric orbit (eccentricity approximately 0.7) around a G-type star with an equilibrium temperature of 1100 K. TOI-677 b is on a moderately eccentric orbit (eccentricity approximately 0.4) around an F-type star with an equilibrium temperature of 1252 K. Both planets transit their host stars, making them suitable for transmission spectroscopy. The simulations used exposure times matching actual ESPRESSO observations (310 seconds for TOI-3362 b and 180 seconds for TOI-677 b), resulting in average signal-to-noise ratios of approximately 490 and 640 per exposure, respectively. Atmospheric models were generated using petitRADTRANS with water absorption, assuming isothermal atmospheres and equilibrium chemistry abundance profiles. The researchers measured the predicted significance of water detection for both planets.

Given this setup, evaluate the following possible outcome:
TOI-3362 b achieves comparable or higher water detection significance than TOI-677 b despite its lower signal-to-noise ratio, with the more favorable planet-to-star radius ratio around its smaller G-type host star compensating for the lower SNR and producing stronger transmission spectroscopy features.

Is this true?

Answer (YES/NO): NO